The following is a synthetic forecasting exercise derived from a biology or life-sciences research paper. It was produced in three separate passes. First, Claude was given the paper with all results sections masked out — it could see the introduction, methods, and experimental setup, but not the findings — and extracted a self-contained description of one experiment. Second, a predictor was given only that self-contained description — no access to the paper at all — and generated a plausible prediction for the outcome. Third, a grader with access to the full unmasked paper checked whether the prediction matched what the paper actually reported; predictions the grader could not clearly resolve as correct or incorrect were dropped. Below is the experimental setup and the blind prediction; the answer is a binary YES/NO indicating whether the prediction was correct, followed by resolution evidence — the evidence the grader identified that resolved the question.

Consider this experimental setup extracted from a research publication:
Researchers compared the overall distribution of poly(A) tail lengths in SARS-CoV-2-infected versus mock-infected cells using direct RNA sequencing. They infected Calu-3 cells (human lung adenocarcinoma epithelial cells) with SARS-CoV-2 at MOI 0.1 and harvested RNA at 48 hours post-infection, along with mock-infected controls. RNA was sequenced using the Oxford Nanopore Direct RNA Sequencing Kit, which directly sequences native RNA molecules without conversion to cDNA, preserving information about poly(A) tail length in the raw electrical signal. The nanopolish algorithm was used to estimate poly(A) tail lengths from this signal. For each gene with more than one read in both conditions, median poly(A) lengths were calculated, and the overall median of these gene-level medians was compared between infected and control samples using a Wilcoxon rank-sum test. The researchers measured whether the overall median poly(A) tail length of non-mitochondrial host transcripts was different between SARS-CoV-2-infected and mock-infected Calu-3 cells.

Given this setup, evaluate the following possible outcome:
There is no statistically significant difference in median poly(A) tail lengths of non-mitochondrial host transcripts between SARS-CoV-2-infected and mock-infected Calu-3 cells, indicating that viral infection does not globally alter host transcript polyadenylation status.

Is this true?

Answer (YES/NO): NO